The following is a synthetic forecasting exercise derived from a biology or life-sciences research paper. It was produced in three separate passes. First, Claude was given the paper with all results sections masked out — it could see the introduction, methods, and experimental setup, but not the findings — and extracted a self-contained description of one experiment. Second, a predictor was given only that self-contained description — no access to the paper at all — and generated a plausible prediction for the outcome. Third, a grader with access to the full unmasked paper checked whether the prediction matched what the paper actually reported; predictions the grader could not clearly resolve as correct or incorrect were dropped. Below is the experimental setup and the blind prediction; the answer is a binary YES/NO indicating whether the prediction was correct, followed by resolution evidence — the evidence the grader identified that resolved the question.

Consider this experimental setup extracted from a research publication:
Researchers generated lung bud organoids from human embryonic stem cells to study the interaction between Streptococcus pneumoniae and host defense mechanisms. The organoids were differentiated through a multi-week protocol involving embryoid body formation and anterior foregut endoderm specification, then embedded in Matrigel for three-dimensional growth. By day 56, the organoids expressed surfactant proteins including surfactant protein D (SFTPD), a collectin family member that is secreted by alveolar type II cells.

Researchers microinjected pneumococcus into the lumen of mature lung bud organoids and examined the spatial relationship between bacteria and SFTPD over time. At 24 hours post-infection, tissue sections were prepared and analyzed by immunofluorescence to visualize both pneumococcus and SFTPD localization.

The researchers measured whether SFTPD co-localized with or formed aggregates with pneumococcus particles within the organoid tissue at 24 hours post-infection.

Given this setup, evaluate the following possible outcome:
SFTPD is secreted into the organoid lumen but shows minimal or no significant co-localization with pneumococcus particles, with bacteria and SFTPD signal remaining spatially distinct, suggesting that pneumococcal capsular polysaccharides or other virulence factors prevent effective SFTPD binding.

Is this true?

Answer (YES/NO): NO